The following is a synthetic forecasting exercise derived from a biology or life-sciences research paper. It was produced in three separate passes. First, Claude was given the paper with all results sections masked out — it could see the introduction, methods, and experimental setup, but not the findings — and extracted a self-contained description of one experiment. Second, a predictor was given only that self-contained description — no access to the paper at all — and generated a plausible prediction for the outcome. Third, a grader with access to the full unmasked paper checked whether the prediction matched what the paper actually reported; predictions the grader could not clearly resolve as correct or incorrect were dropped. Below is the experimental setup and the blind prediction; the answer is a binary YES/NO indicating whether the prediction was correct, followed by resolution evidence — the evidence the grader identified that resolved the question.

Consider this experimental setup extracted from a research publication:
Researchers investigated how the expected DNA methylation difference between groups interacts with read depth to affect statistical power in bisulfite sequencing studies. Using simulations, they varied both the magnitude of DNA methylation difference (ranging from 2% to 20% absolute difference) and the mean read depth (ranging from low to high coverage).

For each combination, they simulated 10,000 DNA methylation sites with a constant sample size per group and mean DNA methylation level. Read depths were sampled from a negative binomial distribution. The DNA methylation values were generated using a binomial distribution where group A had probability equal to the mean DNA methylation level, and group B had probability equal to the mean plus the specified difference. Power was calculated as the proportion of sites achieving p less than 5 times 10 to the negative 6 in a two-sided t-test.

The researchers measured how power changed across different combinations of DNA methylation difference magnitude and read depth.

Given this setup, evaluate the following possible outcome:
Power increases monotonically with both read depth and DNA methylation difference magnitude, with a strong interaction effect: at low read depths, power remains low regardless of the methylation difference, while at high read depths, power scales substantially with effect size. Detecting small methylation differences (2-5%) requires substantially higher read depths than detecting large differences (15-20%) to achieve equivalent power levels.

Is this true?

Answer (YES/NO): NO